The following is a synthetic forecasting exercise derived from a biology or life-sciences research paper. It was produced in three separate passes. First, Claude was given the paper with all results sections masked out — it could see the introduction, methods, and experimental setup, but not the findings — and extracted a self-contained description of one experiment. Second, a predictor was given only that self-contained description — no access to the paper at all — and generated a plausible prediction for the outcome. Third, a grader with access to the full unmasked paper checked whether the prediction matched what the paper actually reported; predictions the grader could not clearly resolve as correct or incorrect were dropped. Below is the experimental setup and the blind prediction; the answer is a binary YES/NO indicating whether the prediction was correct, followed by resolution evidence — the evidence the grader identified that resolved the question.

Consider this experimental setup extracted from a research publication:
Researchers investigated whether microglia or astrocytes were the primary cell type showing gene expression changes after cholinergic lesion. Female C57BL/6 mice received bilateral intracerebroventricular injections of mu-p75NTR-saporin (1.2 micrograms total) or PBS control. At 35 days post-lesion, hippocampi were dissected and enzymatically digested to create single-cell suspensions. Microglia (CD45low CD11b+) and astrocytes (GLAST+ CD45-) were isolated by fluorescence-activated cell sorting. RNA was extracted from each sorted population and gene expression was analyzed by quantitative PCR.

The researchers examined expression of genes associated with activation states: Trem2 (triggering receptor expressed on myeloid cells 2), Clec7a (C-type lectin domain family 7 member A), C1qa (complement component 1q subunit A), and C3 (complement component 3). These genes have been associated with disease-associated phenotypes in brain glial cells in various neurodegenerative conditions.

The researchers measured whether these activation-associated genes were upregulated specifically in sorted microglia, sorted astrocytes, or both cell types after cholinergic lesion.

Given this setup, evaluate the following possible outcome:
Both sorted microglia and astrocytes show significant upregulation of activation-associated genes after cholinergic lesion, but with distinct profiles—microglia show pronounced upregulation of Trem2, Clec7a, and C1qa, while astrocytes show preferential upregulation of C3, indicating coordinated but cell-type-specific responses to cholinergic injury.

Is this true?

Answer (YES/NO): NO